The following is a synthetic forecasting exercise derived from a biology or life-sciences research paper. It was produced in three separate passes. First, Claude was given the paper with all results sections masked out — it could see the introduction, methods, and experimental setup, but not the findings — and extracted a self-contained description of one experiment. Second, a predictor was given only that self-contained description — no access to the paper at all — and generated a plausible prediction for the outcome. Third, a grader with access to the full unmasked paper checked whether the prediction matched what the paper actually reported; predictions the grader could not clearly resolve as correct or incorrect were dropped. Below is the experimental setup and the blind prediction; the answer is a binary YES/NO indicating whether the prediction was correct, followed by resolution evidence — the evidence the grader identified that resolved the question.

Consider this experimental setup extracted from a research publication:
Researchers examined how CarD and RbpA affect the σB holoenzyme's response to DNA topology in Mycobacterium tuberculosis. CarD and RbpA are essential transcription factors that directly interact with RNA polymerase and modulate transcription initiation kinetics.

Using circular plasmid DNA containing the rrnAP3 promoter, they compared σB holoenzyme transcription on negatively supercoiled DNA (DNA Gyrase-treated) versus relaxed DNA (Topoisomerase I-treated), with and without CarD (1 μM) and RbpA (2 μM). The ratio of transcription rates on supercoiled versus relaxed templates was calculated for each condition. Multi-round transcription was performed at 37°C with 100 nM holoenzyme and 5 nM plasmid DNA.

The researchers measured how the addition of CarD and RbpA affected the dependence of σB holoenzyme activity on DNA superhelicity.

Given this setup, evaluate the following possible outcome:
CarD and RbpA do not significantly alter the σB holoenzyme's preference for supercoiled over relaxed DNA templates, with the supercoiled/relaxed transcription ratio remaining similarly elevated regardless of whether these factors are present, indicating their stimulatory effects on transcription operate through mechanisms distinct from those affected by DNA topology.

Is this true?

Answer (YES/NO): YES